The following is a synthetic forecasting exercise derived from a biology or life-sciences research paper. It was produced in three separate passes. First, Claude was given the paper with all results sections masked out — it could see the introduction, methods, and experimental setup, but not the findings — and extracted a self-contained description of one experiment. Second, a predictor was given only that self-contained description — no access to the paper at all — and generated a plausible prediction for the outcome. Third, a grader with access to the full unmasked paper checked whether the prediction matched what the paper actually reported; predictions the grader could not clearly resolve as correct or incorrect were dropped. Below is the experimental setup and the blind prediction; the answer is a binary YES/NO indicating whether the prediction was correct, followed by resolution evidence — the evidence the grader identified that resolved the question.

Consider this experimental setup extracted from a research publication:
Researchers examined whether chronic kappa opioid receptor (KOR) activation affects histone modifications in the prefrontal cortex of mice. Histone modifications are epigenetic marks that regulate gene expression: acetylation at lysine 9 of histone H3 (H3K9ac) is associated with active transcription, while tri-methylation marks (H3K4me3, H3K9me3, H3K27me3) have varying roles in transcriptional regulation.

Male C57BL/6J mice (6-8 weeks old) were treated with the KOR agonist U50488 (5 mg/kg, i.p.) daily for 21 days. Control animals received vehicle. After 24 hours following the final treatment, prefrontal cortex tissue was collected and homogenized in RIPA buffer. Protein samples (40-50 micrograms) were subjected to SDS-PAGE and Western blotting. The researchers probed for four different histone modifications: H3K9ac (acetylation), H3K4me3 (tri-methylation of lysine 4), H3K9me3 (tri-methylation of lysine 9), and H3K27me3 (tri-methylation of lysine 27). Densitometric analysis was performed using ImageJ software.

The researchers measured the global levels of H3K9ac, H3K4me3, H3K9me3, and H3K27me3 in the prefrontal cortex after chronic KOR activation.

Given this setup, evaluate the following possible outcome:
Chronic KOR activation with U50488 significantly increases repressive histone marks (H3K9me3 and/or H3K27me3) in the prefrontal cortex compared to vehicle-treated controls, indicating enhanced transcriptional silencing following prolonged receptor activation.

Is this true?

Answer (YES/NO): NO